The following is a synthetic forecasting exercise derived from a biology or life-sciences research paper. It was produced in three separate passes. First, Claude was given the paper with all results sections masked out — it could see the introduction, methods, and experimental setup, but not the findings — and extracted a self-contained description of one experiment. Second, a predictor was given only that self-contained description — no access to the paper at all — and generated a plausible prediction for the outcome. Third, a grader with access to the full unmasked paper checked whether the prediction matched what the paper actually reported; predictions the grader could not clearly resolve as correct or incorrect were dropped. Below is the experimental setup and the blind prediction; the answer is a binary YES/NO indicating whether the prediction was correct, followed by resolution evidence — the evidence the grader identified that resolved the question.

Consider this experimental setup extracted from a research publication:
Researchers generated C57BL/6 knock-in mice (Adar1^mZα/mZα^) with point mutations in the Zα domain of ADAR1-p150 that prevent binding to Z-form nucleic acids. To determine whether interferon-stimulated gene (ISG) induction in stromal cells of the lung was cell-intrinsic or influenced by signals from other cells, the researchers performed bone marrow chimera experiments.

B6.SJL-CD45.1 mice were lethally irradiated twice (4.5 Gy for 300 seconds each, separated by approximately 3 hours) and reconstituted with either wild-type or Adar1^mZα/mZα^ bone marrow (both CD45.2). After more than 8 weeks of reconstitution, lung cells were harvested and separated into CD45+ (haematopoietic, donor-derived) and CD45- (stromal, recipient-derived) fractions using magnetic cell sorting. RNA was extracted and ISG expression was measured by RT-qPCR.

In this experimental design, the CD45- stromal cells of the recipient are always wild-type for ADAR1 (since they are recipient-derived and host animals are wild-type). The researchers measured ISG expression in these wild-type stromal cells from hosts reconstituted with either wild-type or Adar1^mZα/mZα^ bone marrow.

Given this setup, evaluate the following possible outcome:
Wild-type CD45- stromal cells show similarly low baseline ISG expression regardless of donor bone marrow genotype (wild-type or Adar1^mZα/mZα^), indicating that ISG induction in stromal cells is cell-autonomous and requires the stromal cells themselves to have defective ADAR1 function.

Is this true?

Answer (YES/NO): NO